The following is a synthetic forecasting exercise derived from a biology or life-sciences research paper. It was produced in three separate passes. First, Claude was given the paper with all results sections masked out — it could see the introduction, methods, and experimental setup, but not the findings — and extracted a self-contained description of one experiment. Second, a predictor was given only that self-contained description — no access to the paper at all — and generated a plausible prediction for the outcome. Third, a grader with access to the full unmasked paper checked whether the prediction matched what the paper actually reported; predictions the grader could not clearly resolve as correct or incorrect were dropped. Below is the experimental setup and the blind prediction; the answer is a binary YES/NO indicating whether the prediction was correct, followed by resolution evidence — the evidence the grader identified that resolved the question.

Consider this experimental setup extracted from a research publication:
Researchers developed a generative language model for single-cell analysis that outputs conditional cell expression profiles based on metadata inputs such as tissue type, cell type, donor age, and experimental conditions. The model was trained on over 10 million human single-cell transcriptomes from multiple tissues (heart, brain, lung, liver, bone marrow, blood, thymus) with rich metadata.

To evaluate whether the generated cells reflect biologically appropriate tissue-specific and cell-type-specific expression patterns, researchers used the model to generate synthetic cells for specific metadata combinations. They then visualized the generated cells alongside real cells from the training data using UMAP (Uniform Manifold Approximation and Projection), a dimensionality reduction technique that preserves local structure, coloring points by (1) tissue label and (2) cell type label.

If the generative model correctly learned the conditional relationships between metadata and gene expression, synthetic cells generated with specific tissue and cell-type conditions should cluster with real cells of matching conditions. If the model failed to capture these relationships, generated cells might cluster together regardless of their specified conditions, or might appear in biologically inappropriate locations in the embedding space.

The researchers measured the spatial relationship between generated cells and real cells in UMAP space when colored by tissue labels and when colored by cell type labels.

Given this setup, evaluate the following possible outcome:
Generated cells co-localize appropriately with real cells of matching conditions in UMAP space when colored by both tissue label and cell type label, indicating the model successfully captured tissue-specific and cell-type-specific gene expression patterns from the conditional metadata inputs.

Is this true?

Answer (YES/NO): YES